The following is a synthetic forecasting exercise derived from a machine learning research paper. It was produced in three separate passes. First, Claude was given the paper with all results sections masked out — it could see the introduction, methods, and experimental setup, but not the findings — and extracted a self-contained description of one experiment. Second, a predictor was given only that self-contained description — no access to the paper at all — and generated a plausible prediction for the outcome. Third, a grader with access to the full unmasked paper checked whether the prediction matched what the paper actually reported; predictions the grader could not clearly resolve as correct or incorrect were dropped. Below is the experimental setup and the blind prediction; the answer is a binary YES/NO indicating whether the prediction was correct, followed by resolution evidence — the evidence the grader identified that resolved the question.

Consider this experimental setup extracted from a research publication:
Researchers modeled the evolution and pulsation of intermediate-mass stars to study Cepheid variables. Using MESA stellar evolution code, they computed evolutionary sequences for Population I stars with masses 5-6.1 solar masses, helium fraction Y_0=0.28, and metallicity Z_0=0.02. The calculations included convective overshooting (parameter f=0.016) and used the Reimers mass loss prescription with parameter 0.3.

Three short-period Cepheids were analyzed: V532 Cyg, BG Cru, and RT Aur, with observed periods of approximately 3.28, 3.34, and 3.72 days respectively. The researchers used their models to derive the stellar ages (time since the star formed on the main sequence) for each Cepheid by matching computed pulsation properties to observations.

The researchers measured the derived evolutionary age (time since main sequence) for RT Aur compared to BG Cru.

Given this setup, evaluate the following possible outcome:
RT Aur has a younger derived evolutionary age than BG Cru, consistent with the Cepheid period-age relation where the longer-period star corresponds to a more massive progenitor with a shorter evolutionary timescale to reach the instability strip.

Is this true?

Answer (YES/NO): YES